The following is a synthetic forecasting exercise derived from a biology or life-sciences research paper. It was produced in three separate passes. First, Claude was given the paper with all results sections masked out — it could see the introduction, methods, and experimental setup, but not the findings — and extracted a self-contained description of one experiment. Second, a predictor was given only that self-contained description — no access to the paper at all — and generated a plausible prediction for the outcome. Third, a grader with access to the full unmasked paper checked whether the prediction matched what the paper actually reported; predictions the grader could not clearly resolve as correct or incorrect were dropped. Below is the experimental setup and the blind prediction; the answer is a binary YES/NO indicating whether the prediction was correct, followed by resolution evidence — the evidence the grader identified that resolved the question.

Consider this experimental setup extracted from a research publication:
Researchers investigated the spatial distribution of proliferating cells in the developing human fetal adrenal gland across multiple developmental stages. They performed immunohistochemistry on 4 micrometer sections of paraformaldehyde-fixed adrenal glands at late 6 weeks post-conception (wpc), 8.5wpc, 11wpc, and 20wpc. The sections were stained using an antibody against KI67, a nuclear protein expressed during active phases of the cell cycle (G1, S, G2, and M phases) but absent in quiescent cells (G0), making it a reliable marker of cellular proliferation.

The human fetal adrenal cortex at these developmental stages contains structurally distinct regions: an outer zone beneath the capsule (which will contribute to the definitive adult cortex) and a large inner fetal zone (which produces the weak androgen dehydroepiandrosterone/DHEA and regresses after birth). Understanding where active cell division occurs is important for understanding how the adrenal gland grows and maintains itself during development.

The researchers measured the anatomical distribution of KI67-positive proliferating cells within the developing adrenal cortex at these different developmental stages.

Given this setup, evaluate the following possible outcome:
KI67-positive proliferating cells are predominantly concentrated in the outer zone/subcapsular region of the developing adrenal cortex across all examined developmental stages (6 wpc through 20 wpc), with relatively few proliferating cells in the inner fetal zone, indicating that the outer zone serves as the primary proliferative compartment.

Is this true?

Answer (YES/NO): YES